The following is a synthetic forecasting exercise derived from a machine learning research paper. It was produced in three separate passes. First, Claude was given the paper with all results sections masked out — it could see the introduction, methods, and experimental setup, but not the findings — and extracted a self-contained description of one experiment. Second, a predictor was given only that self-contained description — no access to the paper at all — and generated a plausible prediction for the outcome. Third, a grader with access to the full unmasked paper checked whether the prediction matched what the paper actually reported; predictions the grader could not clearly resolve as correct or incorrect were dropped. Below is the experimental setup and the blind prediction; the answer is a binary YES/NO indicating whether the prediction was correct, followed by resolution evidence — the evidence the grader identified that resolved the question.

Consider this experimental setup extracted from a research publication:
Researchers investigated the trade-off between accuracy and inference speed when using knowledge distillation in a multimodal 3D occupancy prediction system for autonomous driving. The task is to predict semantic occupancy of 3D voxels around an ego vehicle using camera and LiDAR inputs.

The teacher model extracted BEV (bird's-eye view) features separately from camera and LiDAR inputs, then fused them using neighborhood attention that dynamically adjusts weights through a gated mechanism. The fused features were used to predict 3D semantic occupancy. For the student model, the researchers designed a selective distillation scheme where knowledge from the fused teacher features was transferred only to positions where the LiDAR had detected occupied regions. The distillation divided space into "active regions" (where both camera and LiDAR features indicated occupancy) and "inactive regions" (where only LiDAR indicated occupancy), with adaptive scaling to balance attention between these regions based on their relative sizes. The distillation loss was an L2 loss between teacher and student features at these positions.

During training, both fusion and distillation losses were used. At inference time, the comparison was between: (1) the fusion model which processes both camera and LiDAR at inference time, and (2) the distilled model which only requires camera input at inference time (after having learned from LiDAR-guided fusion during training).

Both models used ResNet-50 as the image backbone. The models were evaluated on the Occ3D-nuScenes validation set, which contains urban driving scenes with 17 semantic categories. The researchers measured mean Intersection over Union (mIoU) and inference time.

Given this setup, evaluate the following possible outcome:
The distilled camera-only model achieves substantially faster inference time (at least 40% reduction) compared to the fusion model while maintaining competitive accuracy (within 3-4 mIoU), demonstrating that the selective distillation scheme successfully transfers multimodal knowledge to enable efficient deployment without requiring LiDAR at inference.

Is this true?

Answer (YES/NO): NO